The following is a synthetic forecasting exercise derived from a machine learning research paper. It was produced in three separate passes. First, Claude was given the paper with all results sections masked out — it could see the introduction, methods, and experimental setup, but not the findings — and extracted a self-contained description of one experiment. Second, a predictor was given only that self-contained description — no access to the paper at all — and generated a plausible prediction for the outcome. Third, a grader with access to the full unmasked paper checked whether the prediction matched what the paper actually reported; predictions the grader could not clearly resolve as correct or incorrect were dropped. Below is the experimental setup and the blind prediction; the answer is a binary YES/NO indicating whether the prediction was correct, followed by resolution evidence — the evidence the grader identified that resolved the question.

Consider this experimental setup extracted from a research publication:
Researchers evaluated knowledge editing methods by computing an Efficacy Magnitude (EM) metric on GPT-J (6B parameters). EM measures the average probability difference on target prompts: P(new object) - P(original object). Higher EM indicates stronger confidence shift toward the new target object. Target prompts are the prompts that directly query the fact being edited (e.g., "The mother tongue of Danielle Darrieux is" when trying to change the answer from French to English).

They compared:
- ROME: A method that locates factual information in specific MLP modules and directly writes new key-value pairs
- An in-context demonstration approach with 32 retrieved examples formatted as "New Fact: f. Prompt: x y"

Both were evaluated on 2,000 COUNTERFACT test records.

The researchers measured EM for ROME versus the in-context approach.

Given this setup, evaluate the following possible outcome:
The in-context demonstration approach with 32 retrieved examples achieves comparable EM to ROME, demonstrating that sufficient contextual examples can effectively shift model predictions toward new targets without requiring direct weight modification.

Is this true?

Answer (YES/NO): YES